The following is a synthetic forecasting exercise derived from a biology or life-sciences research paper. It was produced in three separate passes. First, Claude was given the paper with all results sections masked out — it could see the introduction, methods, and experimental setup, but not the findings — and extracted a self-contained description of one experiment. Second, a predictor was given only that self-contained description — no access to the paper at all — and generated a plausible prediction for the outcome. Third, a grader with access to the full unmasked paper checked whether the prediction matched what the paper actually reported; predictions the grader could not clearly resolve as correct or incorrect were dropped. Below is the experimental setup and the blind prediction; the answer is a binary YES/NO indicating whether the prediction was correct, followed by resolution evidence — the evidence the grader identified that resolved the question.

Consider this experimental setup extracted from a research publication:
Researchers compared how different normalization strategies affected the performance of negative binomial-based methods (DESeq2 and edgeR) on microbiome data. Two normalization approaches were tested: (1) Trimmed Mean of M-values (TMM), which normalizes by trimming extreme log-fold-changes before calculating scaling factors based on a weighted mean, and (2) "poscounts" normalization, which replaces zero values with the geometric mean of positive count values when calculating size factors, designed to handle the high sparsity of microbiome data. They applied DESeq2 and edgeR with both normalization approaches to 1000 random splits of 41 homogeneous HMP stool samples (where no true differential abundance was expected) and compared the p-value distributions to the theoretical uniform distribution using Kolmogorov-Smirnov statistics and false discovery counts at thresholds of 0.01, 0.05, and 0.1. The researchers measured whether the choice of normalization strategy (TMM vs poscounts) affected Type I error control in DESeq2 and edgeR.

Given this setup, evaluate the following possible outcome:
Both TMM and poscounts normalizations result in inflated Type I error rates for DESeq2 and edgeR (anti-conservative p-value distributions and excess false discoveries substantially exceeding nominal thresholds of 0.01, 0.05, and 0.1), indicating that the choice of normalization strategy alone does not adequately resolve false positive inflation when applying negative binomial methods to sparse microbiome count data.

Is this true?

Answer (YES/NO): NO